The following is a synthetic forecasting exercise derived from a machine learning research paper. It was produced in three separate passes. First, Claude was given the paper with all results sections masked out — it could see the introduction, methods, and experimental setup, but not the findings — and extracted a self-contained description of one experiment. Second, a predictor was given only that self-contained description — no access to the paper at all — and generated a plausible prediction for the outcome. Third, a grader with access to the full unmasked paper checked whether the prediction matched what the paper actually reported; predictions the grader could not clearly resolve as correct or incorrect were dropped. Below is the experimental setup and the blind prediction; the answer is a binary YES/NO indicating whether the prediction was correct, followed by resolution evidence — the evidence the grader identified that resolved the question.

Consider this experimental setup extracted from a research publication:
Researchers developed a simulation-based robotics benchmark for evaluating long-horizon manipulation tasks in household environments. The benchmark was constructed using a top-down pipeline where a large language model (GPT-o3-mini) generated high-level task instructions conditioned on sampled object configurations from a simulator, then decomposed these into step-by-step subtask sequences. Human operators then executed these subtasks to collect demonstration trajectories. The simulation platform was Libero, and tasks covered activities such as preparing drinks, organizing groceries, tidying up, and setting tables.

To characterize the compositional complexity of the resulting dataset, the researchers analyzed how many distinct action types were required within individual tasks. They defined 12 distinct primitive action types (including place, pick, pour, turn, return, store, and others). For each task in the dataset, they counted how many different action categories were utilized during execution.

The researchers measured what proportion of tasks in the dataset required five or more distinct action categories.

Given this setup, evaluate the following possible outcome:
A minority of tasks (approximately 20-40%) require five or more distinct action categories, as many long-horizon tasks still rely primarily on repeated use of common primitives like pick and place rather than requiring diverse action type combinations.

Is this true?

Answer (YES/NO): NO